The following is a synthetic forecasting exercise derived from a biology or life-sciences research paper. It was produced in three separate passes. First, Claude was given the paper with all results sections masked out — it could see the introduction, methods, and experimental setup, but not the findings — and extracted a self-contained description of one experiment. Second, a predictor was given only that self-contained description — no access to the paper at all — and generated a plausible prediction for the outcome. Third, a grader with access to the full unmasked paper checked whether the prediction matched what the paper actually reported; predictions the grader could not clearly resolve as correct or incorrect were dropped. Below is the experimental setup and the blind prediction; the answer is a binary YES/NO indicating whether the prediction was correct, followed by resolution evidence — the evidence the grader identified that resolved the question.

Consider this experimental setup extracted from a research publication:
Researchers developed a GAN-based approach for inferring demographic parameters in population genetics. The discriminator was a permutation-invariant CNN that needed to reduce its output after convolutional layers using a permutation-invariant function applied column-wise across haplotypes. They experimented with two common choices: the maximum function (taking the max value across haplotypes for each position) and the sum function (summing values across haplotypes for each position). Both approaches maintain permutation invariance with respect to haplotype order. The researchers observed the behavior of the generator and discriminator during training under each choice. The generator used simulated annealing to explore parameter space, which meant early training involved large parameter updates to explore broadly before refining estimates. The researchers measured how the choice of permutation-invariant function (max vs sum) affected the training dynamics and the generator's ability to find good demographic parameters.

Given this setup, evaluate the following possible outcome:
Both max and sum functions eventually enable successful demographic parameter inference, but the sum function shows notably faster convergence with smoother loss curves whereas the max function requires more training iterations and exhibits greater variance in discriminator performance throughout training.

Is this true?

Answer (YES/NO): NO